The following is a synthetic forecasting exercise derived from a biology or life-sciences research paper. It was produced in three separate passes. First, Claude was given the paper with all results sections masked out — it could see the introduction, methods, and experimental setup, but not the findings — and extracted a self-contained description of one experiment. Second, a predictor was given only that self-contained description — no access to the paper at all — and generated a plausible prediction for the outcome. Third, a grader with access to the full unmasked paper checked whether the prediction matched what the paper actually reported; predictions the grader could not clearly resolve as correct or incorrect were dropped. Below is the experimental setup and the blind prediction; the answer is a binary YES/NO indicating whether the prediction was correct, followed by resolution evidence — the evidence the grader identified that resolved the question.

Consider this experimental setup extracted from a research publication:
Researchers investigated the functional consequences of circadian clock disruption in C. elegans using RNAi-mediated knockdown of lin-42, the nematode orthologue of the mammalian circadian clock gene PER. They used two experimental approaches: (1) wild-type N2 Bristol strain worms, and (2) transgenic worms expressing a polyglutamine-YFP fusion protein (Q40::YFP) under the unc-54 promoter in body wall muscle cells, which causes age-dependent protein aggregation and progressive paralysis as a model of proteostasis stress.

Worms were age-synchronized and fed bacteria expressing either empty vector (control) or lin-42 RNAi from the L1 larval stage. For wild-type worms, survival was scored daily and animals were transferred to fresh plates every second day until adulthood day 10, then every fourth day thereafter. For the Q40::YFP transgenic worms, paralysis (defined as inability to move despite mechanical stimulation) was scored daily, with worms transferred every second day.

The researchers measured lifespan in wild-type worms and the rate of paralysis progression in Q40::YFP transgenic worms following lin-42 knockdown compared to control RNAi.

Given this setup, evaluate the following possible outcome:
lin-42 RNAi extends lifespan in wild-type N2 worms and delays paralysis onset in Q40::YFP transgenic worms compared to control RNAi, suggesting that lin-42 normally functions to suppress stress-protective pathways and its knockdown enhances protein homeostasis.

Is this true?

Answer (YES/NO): NO